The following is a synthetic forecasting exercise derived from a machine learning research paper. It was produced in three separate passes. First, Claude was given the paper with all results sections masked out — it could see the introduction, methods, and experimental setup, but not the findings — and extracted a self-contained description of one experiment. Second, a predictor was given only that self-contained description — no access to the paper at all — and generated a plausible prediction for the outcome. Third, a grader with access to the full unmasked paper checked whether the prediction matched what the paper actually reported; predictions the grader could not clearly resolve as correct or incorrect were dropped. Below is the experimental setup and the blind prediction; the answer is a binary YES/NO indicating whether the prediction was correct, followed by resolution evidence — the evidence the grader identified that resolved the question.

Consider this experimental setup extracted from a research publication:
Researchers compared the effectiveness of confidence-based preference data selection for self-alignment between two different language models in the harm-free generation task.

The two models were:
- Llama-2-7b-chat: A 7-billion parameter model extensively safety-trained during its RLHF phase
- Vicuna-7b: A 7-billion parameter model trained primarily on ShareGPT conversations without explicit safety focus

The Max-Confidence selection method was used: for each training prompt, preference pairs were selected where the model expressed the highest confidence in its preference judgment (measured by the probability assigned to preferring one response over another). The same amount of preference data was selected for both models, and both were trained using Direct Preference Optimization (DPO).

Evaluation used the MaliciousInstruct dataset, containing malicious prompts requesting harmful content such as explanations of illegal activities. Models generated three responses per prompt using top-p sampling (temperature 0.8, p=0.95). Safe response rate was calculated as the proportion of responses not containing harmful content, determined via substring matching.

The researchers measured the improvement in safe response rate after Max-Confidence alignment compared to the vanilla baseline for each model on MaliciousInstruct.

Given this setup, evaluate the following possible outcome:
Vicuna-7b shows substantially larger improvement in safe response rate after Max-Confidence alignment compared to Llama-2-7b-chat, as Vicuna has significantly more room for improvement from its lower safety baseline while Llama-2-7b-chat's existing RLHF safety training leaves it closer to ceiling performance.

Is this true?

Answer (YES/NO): NO